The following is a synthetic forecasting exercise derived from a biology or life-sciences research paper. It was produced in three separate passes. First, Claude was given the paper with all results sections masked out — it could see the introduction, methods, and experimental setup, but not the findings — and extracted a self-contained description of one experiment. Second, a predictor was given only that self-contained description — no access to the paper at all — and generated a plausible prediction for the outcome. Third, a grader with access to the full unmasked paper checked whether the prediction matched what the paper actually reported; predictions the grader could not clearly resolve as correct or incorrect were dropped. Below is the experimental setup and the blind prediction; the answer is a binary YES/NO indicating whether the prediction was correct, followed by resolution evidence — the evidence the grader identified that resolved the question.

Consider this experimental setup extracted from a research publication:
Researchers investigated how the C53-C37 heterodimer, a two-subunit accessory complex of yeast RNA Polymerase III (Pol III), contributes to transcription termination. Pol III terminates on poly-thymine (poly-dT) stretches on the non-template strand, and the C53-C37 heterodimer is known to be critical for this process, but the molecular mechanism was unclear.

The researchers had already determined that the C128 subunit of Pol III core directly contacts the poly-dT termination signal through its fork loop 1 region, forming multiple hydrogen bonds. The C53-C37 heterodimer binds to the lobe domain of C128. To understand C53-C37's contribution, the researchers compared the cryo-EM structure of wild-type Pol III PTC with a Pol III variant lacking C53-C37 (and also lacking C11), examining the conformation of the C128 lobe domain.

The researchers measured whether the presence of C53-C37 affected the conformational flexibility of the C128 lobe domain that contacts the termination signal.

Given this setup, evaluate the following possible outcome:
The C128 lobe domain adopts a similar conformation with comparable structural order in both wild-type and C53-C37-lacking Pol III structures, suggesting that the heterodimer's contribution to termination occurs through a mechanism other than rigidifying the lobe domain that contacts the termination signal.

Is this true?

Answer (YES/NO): NO